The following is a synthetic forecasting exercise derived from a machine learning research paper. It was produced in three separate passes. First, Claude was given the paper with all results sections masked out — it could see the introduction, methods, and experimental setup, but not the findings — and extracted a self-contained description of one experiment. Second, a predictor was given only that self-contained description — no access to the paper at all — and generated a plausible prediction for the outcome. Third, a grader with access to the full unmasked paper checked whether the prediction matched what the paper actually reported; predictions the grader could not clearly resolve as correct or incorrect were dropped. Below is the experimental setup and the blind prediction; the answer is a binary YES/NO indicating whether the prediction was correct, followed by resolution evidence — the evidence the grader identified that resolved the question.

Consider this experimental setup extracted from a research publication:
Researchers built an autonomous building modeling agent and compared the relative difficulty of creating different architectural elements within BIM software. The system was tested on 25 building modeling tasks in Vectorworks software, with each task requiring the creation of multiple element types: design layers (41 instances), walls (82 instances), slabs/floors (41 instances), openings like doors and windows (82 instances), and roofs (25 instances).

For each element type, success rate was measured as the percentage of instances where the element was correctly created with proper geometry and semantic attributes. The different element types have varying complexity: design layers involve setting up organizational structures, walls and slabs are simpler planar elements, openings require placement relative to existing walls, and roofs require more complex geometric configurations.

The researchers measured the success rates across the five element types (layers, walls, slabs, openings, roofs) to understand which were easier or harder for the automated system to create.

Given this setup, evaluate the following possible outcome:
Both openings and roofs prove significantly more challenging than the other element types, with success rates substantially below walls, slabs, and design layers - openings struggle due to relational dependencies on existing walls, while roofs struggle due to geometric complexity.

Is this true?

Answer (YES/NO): NO